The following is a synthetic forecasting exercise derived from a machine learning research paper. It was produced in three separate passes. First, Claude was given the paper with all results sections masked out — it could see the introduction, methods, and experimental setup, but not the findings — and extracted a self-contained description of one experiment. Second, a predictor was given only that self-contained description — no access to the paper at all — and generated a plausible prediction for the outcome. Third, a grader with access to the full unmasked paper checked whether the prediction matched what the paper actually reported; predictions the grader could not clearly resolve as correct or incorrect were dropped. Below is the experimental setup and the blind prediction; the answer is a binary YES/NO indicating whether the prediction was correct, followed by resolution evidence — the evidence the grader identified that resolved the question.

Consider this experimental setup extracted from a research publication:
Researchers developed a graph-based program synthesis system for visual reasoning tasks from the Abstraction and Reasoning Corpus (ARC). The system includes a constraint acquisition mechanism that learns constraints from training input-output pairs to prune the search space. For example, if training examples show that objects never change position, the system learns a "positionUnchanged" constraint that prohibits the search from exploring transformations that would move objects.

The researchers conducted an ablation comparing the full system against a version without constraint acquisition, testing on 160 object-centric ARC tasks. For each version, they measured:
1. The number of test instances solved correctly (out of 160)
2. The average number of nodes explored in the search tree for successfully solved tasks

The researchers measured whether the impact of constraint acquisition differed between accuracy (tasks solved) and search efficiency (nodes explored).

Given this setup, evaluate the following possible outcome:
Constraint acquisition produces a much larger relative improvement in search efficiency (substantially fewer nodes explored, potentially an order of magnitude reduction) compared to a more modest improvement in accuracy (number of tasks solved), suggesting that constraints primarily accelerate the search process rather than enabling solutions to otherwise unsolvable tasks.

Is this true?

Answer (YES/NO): NO